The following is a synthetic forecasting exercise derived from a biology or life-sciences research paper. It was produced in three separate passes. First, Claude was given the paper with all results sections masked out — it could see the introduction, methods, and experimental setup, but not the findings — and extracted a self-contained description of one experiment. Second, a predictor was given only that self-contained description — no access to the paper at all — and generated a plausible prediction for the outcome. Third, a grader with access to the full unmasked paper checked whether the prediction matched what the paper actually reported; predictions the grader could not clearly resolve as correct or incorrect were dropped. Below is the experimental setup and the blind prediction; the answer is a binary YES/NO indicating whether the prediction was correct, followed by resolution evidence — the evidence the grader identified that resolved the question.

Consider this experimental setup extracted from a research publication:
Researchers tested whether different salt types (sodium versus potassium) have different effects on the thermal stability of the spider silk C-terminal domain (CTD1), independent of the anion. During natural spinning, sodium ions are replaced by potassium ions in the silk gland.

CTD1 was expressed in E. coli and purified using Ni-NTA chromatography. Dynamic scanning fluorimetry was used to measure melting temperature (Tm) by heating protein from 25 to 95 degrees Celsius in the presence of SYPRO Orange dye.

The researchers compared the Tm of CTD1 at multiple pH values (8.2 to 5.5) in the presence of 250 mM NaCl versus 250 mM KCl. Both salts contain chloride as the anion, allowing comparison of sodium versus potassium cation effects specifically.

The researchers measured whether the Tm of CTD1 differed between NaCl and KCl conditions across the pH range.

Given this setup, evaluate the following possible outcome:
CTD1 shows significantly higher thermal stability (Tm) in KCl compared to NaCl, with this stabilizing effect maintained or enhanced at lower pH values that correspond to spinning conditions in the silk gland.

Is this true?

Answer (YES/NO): NO